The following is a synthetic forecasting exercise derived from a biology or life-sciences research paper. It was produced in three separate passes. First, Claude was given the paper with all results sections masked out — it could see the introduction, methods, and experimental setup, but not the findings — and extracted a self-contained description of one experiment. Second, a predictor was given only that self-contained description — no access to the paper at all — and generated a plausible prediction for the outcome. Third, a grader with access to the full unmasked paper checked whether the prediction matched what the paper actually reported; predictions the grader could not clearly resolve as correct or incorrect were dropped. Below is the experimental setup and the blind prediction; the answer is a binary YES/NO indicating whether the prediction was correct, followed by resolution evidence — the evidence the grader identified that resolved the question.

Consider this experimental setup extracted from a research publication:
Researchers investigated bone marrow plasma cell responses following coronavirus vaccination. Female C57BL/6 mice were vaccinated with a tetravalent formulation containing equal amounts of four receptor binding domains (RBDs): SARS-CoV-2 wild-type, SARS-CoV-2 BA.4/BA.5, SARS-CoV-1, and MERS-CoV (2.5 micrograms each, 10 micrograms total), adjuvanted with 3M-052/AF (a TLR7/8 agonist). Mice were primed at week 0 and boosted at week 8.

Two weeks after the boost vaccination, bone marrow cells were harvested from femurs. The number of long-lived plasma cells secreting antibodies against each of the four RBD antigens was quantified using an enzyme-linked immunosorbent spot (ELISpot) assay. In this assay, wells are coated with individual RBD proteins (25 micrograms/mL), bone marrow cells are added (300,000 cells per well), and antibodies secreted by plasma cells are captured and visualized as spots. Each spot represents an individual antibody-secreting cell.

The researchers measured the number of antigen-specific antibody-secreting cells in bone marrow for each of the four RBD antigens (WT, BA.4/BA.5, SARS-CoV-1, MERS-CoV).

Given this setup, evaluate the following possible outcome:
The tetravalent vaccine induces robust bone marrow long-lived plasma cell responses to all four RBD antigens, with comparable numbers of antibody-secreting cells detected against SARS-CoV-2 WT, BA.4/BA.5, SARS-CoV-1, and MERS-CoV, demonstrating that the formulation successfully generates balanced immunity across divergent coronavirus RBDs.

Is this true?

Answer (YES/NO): NO